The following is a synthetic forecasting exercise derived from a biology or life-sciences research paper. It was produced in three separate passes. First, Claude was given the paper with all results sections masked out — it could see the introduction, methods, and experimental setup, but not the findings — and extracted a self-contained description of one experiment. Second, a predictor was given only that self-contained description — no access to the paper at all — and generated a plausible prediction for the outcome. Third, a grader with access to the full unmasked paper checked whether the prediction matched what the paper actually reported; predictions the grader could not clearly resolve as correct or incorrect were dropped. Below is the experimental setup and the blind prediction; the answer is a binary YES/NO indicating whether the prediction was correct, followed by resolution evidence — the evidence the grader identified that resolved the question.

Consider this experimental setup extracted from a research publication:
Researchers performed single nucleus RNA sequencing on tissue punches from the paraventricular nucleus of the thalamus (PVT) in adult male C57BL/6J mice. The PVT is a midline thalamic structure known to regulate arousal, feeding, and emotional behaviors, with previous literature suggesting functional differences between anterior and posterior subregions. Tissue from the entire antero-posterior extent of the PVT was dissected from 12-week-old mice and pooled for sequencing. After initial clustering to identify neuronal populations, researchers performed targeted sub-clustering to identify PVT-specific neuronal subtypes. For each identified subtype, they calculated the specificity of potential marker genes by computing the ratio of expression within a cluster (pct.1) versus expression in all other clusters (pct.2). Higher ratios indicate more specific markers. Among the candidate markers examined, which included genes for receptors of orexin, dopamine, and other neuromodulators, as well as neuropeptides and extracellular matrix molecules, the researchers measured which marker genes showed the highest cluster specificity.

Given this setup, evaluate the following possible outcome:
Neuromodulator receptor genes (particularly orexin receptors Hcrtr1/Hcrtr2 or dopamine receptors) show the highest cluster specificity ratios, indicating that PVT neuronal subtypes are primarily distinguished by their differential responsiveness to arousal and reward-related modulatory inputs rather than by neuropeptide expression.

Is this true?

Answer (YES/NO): YES